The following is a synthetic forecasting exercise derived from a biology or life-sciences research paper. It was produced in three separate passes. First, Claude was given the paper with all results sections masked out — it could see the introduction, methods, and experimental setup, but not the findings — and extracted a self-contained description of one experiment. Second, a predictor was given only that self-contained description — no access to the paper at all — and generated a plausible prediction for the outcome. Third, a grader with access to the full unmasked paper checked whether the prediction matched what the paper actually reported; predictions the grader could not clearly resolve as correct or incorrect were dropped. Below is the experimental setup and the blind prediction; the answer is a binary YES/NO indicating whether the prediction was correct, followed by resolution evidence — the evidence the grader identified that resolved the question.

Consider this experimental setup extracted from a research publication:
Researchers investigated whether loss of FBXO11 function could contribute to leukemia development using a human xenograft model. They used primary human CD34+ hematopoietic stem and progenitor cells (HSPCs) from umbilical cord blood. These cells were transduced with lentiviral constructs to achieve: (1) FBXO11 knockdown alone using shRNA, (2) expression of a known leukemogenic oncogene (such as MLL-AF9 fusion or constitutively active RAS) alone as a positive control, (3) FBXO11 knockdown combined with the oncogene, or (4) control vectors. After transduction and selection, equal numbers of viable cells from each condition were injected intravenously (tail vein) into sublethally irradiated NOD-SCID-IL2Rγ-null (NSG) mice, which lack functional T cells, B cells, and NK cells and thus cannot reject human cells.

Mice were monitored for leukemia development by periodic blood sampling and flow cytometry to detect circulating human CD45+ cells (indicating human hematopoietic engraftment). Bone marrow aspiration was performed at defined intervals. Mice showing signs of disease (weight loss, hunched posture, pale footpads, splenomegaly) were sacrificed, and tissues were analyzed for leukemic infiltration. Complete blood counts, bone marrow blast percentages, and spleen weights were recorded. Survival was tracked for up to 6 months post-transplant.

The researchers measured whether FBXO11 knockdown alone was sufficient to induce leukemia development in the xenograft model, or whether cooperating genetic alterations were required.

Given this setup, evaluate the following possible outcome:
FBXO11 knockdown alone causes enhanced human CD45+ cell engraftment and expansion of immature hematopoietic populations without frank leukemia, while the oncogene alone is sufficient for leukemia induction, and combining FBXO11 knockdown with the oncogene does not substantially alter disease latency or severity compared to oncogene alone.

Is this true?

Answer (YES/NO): NO